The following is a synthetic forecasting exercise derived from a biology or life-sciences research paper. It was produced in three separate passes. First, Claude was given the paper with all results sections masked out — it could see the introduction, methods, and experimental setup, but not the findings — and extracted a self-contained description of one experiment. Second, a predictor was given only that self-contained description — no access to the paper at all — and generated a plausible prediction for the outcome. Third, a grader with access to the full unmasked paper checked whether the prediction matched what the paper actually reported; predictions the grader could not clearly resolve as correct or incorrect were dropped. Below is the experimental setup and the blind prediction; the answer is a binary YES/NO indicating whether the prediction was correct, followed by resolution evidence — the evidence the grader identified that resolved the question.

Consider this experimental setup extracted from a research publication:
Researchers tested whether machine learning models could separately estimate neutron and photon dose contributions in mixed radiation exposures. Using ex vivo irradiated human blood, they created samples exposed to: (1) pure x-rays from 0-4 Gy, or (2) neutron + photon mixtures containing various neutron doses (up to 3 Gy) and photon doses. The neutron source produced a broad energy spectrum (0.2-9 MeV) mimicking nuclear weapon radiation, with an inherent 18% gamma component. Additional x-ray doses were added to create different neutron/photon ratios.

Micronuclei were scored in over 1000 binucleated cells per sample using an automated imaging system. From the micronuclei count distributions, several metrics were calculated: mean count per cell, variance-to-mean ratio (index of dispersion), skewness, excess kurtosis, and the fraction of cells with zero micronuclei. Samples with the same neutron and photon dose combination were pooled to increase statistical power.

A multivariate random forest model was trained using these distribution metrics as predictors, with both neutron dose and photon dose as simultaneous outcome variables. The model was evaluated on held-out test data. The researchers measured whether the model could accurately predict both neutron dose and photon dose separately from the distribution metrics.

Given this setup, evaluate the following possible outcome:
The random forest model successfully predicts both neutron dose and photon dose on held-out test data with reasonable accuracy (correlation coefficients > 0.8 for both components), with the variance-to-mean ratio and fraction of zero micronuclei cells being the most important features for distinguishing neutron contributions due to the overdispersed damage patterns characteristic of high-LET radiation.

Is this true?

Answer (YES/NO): NO